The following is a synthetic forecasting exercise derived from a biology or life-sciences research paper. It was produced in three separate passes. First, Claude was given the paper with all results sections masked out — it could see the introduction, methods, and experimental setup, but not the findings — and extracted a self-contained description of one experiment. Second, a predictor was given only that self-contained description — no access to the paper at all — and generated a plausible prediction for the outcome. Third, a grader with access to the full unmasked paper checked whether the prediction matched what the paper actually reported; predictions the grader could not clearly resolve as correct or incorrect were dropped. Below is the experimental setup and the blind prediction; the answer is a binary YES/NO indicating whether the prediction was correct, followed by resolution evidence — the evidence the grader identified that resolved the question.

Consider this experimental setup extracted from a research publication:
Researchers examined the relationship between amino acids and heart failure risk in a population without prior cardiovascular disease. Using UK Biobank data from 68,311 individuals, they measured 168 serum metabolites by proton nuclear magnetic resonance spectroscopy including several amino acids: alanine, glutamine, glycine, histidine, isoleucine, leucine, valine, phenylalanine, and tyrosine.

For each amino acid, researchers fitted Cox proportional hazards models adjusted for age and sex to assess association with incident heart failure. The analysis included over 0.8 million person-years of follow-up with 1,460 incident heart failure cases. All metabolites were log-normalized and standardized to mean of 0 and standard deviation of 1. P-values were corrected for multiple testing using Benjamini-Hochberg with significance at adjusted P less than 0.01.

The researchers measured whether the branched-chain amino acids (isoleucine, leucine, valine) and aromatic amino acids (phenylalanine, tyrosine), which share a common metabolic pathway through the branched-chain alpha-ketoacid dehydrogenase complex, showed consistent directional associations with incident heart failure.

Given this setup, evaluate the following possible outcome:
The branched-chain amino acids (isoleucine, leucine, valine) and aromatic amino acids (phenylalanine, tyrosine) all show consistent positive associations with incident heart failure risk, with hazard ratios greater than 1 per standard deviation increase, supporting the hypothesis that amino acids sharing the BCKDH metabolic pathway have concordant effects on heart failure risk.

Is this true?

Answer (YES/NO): NO